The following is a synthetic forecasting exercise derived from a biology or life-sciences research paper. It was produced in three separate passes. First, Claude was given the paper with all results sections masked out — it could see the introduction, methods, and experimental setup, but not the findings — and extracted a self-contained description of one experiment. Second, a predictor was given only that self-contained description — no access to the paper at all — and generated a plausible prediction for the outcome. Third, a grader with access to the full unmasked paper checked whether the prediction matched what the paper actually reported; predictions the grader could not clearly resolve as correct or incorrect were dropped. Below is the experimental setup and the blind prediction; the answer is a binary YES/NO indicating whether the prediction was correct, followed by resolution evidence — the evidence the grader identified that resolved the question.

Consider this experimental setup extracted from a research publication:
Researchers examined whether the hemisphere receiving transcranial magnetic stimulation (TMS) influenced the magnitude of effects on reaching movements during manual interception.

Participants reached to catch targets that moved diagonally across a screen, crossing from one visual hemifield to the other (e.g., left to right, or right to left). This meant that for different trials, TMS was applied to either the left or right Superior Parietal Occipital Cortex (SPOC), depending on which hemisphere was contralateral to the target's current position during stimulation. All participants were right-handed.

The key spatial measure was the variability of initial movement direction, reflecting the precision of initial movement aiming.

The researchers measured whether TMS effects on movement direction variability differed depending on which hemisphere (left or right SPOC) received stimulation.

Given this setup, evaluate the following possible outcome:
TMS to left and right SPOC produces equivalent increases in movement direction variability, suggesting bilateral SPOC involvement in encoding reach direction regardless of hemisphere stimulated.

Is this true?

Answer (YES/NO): YES